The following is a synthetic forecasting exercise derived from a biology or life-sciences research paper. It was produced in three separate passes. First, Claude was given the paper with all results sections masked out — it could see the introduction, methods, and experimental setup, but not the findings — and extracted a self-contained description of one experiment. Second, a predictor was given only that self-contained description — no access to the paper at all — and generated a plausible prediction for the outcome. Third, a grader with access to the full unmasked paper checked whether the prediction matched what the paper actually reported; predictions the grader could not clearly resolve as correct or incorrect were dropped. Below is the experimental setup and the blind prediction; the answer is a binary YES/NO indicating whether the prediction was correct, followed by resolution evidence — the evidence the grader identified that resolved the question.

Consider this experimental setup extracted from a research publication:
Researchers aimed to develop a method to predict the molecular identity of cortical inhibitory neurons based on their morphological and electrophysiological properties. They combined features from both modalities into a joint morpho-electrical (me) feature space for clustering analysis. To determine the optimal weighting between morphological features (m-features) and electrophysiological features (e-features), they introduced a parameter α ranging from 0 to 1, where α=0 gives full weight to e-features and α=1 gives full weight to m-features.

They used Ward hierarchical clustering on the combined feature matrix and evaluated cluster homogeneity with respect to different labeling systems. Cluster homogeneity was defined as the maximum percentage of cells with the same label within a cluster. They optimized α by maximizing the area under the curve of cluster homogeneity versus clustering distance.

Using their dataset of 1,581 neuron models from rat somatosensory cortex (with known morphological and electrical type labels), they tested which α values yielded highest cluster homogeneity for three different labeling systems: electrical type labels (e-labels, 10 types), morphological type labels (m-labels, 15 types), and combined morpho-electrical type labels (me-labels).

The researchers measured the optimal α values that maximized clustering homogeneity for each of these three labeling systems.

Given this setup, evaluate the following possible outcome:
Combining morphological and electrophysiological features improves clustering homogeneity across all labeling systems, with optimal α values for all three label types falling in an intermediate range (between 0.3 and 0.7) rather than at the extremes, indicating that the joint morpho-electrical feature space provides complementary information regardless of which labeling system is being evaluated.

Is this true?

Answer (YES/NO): NO